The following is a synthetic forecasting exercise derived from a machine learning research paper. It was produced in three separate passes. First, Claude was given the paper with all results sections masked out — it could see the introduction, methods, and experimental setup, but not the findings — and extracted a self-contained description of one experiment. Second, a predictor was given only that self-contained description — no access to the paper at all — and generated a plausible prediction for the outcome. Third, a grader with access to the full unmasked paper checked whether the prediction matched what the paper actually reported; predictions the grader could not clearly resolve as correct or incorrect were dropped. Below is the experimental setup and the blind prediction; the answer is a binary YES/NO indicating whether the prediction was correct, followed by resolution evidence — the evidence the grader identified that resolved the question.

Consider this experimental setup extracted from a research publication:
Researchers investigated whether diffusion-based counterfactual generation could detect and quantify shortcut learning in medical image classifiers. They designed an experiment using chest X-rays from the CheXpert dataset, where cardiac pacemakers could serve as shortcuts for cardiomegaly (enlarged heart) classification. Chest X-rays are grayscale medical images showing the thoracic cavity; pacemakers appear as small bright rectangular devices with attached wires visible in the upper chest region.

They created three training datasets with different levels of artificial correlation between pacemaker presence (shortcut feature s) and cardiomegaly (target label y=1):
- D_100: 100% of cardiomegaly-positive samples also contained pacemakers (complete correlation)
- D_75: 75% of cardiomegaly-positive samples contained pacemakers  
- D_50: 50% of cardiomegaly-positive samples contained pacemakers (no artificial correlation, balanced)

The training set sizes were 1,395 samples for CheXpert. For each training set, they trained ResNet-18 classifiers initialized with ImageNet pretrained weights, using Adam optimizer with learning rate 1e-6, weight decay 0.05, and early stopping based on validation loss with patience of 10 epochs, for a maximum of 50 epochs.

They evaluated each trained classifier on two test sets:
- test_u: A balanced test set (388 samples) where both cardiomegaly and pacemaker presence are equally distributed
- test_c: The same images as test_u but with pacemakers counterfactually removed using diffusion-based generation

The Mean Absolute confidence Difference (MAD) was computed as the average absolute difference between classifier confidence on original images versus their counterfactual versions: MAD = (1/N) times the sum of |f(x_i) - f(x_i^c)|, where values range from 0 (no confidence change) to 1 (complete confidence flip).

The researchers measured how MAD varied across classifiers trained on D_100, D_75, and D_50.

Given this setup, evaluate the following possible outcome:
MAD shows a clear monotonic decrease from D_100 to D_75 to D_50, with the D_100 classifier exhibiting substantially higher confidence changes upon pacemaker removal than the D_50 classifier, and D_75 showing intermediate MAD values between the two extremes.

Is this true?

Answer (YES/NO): YES